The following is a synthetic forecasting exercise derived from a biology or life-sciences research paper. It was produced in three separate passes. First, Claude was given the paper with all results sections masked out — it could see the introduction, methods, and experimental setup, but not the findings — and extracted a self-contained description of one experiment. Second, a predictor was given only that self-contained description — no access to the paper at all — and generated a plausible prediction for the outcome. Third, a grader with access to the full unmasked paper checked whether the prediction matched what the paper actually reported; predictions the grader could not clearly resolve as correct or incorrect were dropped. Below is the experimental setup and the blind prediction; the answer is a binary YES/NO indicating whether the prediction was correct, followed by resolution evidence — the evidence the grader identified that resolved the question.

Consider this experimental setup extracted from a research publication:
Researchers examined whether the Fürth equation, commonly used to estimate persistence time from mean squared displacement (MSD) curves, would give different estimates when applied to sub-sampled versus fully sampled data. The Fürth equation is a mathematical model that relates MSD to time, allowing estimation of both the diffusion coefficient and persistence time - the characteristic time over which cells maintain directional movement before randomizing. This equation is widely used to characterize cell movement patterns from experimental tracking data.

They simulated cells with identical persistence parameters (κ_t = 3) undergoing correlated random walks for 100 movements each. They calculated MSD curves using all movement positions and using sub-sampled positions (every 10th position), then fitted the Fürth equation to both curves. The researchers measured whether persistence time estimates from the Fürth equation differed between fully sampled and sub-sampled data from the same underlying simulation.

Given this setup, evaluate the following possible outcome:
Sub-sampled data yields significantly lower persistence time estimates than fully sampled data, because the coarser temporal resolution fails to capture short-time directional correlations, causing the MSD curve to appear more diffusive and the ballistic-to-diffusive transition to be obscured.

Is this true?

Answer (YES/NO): NO